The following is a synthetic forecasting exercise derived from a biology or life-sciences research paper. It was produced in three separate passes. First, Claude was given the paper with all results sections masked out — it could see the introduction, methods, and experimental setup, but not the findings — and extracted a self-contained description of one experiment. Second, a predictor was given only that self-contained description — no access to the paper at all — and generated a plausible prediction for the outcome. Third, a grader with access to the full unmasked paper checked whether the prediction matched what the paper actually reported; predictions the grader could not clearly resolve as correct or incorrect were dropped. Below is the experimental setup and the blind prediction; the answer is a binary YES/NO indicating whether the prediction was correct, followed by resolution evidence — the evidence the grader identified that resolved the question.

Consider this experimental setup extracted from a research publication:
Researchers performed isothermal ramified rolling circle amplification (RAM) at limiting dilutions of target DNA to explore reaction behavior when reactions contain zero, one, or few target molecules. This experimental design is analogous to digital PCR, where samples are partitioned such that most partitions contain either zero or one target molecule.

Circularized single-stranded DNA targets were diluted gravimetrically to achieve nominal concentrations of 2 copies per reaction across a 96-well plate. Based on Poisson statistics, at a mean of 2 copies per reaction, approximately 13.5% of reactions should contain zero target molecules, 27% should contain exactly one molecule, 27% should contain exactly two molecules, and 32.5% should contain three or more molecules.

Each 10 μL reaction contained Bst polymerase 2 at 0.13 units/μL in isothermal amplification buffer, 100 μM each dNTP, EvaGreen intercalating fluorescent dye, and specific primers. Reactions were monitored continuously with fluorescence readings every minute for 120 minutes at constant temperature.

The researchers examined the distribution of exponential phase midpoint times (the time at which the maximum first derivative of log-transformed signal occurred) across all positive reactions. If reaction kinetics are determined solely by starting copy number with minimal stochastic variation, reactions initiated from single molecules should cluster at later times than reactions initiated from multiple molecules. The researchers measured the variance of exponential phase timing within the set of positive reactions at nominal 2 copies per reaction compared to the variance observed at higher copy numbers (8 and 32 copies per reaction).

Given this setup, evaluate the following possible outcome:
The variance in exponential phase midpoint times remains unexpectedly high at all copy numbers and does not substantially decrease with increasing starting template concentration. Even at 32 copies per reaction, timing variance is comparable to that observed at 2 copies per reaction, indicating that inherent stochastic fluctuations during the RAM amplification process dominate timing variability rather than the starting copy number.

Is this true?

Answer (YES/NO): NO